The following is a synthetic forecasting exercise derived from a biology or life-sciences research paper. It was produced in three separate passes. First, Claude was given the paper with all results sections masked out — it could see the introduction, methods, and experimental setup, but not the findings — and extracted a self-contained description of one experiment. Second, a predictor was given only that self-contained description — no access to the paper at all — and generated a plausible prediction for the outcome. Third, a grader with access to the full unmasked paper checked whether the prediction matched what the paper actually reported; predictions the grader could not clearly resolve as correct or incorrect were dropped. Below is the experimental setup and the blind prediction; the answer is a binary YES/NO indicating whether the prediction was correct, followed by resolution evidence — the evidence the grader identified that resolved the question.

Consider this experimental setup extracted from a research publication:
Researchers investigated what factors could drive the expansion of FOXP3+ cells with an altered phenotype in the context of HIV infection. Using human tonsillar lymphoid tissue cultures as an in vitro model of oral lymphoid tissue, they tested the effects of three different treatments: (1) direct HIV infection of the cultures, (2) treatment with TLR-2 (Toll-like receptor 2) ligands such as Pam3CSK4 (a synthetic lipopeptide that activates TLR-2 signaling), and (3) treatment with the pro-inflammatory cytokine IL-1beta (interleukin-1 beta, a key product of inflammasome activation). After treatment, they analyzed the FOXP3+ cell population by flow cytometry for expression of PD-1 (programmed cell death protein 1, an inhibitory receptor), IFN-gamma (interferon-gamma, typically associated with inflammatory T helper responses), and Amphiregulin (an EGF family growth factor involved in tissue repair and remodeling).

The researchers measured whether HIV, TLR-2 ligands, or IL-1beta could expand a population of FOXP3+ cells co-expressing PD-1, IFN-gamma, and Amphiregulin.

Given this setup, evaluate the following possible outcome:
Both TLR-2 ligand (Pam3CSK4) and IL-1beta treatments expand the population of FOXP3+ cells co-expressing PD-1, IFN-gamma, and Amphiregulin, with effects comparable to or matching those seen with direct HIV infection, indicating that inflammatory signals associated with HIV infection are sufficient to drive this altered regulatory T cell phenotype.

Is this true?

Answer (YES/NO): NO